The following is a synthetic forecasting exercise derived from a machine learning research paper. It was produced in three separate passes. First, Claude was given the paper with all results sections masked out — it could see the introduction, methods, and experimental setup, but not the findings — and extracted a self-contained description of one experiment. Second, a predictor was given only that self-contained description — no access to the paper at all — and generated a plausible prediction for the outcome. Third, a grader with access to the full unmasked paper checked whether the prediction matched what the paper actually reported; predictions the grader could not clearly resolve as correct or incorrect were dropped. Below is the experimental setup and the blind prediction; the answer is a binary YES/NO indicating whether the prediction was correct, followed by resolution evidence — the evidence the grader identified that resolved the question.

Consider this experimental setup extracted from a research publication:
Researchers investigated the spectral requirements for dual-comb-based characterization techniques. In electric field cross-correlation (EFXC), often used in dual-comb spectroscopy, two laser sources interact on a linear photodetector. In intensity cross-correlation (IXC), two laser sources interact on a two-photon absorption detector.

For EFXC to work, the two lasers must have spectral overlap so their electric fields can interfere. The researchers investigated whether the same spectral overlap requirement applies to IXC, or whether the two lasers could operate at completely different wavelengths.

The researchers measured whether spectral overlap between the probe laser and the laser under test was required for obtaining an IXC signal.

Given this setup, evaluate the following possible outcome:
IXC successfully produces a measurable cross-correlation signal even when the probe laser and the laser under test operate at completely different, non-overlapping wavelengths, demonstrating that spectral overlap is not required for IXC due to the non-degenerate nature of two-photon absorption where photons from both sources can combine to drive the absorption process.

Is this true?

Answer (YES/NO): YES